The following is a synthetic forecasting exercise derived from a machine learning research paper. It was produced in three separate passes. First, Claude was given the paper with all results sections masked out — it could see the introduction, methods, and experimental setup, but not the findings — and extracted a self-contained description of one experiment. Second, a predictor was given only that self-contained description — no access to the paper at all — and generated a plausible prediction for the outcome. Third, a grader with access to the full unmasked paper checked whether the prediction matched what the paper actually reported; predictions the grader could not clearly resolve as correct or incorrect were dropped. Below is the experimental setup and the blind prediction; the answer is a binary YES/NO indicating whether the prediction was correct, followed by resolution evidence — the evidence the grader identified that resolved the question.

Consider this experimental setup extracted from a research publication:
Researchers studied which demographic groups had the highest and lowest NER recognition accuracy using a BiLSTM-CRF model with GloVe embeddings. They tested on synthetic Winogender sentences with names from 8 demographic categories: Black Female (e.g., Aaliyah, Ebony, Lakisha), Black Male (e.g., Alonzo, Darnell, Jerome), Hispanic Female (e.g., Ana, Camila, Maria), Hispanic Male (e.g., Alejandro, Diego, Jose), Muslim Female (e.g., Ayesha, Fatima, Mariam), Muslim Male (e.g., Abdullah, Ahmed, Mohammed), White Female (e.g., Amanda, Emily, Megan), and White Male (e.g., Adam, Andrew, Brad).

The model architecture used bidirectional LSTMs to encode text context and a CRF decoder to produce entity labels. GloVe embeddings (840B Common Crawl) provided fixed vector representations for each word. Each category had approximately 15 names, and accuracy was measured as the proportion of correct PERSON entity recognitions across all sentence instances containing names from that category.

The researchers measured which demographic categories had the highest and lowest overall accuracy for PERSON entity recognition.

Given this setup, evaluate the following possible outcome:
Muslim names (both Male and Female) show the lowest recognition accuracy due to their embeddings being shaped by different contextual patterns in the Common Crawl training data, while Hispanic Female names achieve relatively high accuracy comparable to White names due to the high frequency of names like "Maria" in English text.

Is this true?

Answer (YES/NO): NO